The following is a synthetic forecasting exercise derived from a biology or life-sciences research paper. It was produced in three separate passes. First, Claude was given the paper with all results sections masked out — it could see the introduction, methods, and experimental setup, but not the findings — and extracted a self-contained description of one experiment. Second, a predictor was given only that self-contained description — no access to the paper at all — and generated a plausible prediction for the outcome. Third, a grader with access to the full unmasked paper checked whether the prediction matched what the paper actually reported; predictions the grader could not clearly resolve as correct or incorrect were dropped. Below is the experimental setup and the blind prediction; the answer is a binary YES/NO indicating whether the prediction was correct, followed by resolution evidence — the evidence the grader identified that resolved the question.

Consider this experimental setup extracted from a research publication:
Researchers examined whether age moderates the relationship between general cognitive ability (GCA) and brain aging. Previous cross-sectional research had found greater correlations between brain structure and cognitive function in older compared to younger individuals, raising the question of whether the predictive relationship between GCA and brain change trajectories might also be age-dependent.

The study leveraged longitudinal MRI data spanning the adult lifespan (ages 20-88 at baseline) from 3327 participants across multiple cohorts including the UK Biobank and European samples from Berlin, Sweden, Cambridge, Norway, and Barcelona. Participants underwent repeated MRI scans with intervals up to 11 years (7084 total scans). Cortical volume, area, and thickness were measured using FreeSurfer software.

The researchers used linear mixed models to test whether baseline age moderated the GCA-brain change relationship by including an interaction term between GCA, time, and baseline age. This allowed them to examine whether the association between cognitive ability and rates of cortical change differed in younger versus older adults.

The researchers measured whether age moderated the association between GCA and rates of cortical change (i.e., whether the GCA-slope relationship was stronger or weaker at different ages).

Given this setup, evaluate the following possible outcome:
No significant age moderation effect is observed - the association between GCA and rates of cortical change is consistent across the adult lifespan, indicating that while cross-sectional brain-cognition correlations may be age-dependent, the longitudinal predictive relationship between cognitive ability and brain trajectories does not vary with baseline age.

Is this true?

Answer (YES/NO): NO